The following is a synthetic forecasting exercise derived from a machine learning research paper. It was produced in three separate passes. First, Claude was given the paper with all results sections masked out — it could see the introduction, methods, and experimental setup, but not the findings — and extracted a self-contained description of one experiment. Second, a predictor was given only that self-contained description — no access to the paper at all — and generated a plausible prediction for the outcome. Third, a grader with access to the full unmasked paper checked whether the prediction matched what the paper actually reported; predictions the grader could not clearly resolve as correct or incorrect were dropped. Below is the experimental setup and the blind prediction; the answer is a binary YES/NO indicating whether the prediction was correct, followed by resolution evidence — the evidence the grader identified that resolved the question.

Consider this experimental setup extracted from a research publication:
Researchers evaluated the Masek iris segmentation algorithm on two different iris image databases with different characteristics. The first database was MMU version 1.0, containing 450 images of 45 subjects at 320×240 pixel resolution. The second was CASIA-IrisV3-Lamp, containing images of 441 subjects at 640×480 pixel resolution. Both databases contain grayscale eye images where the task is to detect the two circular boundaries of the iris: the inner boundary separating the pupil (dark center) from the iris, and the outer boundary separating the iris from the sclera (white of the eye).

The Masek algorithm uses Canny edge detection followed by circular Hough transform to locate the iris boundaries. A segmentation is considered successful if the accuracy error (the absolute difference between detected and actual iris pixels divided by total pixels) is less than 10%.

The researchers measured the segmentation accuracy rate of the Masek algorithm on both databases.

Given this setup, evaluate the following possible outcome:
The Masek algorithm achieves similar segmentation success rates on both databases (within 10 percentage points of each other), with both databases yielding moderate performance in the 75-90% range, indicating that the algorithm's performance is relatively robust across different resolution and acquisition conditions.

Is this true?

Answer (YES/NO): YES